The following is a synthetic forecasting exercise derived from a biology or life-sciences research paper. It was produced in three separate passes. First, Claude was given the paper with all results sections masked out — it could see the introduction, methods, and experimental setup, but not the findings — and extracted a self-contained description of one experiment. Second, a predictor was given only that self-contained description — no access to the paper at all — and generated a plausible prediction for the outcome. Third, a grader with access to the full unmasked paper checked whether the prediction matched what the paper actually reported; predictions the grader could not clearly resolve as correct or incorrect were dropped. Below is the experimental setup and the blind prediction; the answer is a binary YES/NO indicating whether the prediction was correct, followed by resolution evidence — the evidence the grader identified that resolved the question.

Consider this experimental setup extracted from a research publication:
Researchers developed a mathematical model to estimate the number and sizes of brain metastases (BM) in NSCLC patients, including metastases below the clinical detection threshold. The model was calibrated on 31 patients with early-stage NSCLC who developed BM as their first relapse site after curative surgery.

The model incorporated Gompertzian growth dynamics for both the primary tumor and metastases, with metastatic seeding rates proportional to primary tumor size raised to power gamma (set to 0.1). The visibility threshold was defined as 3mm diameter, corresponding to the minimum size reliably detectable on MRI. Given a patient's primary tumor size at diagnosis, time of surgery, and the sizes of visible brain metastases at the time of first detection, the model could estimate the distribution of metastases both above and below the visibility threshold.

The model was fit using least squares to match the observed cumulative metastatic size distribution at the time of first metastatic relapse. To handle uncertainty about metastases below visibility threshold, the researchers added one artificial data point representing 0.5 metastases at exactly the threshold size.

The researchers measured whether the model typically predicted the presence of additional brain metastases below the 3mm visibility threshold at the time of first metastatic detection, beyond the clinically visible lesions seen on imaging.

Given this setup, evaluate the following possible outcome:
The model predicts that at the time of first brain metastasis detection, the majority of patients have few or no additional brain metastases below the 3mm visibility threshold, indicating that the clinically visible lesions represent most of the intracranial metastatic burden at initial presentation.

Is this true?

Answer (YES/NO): NO